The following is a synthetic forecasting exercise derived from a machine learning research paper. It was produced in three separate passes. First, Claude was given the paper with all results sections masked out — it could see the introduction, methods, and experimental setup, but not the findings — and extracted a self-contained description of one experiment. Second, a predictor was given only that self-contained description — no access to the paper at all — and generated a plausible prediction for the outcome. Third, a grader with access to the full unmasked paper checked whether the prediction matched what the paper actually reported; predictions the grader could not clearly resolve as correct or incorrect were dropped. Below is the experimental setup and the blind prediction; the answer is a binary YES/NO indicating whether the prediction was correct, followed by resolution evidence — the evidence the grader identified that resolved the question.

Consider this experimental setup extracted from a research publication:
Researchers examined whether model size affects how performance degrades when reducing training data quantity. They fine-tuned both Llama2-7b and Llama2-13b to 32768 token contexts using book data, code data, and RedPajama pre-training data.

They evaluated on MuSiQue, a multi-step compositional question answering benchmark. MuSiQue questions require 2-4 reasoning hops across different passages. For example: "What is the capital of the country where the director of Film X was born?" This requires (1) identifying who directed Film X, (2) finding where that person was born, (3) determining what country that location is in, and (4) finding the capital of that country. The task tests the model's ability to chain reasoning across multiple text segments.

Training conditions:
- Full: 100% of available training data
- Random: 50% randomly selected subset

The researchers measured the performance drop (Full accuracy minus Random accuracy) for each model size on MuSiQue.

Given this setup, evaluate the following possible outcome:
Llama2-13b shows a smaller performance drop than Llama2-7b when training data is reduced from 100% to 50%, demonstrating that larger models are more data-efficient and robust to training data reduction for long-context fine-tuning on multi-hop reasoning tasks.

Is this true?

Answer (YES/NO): NO